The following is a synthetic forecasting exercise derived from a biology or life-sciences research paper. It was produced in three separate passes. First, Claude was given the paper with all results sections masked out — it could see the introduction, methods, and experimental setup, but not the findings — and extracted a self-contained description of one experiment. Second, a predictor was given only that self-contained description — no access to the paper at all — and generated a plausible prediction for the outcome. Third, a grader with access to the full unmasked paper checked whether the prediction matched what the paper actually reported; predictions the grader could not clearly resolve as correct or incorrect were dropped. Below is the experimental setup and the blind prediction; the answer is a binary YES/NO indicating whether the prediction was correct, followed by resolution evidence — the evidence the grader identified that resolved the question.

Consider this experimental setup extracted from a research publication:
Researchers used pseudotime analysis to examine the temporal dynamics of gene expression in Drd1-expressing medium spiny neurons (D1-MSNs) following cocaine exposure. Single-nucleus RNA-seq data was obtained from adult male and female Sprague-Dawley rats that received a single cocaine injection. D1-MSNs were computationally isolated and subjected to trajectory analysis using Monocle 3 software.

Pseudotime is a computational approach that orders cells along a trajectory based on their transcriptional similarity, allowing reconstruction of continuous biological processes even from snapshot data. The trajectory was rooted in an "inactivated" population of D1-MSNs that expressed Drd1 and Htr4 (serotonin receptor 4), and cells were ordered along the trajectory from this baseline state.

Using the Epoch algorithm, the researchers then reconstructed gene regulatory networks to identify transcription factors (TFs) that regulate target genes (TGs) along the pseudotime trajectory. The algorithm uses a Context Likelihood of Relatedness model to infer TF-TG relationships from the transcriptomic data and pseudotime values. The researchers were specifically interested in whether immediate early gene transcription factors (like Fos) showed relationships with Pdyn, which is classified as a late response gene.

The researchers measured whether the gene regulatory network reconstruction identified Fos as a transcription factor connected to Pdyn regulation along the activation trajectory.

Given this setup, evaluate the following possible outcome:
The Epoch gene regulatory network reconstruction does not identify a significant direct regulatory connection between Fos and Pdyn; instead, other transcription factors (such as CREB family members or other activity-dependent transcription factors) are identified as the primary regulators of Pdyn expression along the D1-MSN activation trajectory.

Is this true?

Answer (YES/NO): NO